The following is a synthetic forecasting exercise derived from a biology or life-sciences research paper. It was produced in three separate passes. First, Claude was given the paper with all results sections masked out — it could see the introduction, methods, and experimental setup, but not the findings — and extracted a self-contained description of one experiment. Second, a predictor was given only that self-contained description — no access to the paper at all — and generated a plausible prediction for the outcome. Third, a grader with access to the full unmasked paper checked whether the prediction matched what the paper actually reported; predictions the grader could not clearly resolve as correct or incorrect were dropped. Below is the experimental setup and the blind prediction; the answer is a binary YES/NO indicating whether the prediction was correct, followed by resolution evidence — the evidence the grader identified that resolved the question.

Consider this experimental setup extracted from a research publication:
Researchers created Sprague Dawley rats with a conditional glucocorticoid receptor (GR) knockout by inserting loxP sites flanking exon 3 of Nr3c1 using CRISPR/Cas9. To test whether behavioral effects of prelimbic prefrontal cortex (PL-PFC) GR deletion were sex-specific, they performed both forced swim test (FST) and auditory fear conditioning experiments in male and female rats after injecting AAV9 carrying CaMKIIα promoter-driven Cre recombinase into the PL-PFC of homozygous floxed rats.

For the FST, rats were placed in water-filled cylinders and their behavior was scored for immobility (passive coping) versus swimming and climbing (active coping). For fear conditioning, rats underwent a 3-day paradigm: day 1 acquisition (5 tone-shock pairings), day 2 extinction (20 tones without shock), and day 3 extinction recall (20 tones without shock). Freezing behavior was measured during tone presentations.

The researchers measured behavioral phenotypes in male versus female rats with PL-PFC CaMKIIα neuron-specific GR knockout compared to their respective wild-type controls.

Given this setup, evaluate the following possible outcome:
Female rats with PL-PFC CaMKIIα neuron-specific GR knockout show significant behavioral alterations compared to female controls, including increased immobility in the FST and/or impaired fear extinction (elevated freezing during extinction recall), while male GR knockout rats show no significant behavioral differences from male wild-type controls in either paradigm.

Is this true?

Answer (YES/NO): NO